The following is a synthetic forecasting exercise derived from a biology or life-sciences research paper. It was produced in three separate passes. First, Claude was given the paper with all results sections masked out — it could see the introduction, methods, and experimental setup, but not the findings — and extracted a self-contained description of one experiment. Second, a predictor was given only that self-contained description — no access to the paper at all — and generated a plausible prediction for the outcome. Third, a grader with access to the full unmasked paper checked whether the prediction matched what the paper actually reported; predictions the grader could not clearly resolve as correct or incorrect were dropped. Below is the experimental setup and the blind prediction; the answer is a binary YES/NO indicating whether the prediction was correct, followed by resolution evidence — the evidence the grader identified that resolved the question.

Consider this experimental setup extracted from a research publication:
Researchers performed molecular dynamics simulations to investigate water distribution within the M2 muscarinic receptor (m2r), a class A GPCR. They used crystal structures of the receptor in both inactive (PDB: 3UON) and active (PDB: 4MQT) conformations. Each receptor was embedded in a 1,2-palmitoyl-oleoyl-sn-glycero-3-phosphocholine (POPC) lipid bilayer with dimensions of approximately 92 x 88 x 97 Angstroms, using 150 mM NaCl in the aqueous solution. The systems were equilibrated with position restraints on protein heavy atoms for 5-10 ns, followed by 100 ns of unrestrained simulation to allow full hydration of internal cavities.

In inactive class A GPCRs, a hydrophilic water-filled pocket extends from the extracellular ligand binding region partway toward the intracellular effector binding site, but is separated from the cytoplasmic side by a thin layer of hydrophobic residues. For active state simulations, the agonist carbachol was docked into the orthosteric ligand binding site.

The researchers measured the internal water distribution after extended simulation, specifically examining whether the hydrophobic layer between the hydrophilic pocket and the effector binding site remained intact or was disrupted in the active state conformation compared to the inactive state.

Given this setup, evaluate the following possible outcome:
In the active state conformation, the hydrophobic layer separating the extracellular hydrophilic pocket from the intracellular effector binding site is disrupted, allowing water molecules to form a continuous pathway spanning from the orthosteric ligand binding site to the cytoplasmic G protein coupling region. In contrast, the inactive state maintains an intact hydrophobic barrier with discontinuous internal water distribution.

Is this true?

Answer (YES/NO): YES